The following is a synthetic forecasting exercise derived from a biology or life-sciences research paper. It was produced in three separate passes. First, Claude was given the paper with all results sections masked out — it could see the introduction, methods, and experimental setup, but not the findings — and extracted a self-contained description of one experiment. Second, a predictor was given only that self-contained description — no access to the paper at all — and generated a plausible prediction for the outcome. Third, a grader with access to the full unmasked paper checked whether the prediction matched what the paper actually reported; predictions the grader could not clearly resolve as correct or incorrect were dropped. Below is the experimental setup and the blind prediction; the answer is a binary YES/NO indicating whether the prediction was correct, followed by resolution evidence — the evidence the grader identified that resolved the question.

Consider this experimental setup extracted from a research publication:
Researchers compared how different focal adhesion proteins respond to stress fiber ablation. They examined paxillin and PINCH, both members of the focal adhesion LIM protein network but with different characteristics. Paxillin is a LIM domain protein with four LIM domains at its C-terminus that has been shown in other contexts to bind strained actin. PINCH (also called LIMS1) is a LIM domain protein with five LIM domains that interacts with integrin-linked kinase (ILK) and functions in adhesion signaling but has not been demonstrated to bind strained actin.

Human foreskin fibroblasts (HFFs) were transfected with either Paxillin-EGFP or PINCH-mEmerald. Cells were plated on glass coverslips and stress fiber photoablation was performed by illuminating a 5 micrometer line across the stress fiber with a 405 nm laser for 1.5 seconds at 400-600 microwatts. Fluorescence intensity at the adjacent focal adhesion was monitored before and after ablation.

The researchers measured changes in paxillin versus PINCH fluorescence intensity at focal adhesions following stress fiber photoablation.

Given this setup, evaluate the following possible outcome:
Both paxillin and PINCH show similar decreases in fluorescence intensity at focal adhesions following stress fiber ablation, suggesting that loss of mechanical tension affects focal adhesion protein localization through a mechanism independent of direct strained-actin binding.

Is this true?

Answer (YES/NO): NO